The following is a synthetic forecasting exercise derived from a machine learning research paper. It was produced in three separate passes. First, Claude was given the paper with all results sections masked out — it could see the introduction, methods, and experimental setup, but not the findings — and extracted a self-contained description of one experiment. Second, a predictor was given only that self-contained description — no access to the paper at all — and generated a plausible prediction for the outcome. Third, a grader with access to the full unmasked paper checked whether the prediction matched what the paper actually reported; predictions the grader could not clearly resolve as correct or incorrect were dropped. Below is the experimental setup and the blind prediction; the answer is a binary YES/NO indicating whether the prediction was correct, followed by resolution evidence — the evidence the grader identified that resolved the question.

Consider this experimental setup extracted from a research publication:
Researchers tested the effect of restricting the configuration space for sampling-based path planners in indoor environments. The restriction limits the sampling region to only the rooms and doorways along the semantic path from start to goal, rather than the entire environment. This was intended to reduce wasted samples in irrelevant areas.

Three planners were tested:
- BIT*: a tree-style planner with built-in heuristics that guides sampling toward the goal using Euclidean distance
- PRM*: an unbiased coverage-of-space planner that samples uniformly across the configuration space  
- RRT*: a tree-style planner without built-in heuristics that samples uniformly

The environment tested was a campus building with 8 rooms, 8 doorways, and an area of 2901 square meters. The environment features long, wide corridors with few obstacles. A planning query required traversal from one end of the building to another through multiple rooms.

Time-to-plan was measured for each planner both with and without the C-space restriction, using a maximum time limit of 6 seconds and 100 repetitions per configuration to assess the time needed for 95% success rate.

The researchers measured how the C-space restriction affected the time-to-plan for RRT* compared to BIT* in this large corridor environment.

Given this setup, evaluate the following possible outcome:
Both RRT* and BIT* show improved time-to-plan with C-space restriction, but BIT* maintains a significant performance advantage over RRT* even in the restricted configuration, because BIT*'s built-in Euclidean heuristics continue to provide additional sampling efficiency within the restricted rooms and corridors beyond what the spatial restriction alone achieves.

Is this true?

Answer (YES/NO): NO